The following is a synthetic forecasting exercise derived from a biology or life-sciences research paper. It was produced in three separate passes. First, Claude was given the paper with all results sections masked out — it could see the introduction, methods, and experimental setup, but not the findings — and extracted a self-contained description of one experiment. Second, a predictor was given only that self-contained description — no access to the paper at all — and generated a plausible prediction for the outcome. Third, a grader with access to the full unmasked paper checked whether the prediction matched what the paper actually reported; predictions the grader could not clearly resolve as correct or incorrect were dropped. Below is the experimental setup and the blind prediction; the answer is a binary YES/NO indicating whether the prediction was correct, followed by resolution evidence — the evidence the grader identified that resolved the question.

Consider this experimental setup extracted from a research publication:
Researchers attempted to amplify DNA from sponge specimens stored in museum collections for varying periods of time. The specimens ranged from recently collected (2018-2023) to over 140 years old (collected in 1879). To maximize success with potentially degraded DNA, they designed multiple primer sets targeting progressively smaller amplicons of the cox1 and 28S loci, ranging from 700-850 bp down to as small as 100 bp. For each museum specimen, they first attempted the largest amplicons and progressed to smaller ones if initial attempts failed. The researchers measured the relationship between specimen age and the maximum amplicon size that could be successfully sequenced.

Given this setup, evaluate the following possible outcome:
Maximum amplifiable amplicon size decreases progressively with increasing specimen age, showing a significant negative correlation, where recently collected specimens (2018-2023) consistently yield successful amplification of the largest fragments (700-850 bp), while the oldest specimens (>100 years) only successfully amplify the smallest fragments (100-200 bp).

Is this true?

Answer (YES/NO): NO